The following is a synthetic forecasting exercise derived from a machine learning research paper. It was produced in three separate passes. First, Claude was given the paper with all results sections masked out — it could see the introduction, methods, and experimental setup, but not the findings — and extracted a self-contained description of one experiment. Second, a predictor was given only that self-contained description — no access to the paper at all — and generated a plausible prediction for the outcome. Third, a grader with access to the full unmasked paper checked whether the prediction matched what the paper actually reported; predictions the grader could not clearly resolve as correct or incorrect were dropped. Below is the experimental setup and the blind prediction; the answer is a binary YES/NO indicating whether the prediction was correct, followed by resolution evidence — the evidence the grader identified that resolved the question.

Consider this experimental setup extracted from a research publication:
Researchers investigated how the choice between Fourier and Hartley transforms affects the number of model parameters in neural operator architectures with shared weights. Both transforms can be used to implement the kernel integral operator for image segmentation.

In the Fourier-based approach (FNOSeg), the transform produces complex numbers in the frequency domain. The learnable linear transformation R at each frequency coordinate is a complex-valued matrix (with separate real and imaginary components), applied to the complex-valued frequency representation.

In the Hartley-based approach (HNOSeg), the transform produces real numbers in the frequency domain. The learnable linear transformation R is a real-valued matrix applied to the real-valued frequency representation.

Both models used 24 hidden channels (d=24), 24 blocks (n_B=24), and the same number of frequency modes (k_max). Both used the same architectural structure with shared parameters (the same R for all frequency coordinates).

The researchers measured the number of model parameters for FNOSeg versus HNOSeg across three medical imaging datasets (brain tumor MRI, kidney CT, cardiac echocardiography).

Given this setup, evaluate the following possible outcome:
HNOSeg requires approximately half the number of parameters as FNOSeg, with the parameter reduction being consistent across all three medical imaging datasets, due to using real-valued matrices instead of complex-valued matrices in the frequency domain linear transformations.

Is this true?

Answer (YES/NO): NO